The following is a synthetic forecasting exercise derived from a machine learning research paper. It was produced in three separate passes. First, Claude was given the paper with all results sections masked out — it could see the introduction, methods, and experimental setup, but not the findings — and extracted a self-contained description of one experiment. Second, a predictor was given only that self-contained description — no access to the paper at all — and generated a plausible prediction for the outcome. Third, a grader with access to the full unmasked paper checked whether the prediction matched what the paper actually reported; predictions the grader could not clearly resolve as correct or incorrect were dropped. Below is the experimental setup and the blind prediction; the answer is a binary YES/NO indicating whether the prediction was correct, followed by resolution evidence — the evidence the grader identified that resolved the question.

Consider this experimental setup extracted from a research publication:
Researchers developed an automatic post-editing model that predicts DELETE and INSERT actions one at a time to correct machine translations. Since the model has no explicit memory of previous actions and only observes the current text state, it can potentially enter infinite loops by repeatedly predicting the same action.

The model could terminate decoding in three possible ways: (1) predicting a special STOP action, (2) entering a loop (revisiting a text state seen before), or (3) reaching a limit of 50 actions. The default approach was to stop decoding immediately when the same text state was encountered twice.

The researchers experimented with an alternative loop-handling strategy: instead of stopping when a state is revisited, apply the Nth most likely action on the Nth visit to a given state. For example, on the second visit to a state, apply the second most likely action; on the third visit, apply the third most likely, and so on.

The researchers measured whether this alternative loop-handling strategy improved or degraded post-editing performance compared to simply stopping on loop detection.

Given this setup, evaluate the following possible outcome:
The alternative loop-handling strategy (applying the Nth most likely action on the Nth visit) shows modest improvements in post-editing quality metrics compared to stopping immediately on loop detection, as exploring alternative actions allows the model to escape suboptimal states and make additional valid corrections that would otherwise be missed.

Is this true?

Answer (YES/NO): NO